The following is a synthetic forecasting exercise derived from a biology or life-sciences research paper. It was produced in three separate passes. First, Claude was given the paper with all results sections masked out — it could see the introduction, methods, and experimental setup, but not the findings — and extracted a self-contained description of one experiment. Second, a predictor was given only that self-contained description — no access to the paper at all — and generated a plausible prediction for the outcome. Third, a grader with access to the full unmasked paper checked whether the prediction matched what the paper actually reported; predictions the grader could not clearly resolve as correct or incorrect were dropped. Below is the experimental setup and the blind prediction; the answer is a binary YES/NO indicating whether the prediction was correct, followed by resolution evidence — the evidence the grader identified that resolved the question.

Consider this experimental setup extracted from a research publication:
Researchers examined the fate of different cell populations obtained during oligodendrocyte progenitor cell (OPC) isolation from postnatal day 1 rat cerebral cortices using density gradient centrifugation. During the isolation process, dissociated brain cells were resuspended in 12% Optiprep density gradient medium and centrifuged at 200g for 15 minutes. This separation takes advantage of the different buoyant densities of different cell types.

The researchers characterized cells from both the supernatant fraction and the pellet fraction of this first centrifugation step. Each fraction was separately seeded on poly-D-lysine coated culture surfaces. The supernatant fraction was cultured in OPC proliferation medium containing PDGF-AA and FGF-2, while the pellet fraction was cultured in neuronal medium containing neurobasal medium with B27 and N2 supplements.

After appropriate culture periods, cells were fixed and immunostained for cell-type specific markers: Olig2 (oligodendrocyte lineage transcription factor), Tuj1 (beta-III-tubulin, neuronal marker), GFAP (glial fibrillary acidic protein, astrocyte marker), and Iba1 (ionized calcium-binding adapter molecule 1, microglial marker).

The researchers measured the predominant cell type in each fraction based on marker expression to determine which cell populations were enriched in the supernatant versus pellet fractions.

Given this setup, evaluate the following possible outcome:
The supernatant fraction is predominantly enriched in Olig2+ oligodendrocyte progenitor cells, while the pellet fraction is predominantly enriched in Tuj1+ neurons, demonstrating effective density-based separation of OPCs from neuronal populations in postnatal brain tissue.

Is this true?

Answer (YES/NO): NO